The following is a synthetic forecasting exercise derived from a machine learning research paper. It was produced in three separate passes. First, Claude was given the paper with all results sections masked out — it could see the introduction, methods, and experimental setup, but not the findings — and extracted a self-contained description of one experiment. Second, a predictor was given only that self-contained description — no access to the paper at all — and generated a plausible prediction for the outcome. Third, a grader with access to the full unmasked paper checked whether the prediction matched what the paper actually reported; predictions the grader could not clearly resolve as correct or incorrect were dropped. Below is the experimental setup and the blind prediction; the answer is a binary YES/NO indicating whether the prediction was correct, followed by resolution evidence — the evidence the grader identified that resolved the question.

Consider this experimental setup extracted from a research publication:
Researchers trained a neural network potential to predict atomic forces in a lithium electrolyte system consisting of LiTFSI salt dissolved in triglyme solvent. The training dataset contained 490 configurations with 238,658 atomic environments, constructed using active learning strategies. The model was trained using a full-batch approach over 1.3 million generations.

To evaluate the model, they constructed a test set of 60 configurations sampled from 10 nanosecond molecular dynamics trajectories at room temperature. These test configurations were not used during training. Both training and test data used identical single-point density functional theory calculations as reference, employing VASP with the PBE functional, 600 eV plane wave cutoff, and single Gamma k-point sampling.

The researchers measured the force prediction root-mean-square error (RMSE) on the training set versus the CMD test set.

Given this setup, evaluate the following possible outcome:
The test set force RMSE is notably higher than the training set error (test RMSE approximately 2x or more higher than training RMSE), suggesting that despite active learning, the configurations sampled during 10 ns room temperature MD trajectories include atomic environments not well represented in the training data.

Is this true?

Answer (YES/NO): NO